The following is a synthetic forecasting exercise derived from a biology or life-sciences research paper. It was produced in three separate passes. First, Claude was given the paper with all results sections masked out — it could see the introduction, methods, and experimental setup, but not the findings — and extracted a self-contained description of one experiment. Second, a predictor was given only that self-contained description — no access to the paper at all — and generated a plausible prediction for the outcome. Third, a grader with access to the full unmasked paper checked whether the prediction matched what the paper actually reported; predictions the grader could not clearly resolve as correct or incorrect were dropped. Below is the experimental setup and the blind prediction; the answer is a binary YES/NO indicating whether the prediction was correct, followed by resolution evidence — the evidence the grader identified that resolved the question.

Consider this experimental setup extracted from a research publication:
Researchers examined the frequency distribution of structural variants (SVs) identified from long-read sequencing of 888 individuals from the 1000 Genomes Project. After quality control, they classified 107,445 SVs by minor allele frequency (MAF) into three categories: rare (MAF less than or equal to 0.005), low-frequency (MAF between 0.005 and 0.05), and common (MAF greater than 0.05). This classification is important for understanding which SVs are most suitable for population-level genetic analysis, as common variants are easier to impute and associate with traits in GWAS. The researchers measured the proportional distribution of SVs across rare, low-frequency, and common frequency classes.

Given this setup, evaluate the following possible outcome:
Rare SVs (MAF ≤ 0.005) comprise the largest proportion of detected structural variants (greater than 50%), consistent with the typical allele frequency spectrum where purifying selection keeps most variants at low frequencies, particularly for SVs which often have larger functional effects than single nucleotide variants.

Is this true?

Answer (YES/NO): NO